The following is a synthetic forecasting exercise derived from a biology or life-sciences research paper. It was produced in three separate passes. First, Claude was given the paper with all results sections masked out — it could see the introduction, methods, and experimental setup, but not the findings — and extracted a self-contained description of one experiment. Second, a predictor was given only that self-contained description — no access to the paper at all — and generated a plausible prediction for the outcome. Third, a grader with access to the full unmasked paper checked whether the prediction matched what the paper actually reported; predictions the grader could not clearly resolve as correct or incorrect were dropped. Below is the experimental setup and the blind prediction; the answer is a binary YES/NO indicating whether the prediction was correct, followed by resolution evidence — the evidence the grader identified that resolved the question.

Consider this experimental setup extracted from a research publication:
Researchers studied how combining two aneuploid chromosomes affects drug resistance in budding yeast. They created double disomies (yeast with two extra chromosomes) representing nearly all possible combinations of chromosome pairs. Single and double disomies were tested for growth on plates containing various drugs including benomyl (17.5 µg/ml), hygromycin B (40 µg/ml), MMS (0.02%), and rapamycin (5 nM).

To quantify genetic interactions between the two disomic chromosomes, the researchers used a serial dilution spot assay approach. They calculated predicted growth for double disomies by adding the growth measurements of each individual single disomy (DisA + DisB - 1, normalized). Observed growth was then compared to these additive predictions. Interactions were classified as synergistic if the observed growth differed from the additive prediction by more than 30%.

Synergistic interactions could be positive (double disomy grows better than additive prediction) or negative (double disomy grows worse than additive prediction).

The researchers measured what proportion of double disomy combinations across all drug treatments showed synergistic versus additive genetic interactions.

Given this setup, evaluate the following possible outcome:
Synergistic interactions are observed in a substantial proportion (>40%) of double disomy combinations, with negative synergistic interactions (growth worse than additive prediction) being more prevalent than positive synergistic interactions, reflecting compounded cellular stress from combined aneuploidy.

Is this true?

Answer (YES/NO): NO